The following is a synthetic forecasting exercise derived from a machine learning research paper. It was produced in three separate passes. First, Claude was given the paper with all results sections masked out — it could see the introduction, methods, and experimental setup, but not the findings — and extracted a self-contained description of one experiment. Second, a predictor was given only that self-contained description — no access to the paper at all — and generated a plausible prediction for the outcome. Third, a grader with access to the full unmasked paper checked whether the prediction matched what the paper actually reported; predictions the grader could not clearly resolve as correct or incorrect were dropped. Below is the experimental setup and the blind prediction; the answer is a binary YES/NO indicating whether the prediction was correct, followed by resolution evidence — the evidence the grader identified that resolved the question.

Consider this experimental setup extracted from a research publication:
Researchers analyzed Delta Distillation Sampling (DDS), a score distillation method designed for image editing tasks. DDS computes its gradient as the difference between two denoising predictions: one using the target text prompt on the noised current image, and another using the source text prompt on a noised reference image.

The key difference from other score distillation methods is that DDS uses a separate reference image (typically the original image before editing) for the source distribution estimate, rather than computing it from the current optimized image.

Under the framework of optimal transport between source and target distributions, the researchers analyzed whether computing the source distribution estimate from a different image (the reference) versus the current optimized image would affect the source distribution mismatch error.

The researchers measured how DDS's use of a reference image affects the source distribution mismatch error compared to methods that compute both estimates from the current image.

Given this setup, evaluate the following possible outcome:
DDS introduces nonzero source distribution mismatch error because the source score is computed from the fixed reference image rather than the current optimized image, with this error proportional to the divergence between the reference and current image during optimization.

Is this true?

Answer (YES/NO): YES